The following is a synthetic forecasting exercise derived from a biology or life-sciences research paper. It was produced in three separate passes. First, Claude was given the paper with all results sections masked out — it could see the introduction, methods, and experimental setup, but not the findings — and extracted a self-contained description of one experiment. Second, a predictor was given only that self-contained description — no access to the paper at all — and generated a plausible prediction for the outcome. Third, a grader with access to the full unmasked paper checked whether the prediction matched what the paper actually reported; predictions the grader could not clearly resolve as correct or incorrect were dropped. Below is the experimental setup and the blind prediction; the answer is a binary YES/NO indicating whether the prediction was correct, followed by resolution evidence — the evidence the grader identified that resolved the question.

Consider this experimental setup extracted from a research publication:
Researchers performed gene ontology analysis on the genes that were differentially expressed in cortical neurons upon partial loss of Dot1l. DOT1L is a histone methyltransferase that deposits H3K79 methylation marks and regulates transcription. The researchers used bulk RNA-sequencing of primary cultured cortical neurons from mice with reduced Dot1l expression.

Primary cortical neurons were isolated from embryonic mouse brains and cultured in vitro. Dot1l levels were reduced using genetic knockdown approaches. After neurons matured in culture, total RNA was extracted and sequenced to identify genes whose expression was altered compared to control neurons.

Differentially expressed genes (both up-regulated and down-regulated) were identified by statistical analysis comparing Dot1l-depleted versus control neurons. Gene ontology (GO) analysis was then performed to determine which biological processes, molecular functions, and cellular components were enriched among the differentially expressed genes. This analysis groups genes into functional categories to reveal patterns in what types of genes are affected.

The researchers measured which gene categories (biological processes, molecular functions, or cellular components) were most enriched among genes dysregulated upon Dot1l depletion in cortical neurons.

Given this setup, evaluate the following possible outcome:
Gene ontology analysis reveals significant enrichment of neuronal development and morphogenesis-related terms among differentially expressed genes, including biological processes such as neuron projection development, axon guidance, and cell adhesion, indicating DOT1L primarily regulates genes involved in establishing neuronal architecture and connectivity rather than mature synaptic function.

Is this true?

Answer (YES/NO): NO